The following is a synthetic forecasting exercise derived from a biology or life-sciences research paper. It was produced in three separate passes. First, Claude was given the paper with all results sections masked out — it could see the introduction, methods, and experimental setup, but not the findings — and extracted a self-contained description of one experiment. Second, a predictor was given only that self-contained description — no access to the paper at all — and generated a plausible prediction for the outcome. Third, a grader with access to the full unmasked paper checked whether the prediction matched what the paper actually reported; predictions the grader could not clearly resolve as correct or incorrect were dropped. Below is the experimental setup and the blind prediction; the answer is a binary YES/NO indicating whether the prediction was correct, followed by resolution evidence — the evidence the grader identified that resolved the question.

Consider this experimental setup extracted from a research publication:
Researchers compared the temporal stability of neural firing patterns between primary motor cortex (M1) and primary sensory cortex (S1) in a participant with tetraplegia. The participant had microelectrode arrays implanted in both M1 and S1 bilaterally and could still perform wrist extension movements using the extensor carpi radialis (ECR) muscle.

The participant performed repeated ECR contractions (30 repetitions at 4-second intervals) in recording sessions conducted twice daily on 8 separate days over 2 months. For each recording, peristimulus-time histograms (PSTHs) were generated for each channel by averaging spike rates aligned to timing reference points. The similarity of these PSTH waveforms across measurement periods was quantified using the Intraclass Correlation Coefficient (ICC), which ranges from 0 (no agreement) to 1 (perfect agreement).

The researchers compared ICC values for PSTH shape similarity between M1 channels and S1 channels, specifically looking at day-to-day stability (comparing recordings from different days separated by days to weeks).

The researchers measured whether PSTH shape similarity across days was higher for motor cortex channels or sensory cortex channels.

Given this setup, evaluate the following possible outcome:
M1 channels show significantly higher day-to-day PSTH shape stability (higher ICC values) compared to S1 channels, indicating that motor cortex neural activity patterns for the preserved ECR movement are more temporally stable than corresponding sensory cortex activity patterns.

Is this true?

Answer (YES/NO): NO